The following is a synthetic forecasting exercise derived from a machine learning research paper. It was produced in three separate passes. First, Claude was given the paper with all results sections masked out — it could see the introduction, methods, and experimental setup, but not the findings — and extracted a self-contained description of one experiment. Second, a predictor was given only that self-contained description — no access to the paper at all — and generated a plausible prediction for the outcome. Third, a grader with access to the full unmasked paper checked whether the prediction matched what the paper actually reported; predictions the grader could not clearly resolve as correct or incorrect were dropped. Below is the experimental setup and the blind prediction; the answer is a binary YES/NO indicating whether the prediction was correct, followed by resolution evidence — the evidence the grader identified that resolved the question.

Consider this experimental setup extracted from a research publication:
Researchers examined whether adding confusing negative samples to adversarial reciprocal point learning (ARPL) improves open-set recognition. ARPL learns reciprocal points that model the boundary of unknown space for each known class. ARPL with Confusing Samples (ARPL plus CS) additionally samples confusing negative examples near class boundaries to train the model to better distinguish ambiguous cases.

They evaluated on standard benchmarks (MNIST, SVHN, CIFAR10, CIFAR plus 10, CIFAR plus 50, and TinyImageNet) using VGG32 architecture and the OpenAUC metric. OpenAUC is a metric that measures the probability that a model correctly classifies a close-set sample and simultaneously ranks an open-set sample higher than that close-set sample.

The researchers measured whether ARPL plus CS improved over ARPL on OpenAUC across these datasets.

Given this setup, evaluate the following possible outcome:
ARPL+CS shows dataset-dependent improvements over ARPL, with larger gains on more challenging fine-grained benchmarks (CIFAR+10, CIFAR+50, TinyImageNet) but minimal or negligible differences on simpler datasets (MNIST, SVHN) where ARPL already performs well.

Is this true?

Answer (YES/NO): NO